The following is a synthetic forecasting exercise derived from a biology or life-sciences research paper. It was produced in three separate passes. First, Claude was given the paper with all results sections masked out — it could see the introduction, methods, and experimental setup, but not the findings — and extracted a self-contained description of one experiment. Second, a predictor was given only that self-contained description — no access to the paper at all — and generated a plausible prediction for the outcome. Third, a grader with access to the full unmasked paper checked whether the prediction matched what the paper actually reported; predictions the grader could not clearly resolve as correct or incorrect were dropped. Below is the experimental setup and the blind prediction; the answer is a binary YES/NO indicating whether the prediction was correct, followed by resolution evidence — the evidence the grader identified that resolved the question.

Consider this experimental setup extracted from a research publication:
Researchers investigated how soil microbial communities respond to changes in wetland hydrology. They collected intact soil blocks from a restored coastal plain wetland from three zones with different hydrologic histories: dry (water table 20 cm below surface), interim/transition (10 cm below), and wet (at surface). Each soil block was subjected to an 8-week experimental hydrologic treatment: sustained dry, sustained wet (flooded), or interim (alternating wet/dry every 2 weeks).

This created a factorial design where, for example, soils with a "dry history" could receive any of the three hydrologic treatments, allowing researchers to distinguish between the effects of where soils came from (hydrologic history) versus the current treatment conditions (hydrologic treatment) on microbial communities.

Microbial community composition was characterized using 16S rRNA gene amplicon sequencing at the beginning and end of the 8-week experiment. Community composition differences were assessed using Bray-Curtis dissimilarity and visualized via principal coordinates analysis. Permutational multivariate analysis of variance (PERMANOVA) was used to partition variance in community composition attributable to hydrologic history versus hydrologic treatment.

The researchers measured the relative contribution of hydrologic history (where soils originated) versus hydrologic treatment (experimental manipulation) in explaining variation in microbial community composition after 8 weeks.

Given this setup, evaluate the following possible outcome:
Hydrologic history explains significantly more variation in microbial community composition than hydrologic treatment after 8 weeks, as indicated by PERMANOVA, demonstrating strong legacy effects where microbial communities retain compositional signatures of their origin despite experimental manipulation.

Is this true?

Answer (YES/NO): YES